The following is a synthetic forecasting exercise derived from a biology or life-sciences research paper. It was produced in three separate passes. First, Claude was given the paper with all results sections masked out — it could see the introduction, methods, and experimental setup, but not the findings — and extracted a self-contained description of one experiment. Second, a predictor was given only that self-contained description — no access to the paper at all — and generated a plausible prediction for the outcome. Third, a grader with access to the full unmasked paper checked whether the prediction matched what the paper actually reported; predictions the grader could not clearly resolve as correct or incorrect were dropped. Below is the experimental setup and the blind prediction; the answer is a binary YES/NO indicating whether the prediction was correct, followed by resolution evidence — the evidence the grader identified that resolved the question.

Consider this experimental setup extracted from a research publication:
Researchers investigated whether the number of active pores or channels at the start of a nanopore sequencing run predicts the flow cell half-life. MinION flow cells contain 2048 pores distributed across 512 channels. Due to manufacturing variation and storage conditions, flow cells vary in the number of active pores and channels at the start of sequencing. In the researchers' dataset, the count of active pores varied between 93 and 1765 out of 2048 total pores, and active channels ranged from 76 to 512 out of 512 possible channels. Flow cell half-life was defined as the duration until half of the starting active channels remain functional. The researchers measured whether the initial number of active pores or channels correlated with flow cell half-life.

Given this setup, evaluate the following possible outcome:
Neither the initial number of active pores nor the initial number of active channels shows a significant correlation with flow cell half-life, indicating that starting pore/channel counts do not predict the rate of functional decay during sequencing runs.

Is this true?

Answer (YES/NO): YES